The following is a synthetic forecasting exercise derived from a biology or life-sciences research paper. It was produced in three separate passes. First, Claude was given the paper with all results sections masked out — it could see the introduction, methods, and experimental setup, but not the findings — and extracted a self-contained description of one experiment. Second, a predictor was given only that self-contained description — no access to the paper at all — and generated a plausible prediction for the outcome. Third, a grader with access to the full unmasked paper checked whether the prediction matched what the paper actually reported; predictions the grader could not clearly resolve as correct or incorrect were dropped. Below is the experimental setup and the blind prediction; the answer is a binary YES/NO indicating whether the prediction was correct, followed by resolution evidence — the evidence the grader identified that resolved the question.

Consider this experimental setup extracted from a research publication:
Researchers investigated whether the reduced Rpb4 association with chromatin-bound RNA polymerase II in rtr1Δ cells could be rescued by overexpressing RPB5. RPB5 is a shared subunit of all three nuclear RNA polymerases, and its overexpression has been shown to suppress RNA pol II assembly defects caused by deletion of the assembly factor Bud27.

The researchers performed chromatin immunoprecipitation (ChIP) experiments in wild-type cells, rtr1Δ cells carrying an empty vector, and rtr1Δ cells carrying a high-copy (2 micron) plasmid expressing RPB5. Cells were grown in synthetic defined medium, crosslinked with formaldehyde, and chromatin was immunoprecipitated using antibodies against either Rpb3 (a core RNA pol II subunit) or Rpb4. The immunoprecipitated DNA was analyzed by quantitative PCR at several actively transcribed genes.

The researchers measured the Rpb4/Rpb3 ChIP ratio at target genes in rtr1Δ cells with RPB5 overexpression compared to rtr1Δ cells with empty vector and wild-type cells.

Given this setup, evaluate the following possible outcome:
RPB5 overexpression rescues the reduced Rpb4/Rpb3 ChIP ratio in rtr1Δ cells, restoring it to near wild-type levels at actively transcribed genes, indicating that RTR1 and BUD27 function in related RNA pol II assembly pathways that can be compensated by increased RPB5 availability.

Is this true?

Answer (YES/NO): YES